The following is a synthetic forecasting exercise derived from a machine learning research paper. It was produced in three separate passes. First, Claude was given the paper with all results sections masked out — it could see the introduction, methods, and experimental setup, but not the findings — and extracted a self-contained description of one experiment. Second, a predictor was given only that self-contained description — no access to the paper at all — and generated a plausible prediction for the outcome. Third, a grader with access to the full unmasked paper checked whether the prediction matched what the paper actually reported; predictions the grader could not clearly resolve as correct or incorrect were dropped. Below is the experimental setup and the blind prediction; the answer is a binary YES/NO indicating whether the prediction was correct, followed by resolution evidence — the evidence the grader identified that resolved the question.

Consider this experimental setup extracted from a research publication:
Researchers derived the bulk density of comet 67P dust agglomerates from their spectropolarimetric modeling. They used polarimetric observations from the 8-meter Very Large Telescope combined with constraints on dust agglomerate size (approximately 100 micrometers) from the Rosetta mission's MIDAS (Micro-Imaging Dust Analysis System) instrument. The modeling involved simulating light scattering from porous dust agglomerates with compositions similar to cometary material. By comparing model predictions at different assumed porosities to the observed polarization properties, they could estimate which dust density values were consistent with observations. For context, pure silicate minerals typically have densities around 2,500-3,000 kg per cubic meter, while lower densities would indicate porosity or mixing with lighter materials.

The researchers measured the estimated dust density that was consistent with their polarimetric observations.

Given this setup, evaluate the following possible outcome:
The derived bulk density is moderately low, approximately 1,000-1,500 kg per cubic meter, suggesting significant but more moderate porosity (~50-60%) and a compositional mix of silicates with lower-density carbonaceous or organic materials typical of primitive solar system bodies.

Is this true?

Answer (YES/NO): NO